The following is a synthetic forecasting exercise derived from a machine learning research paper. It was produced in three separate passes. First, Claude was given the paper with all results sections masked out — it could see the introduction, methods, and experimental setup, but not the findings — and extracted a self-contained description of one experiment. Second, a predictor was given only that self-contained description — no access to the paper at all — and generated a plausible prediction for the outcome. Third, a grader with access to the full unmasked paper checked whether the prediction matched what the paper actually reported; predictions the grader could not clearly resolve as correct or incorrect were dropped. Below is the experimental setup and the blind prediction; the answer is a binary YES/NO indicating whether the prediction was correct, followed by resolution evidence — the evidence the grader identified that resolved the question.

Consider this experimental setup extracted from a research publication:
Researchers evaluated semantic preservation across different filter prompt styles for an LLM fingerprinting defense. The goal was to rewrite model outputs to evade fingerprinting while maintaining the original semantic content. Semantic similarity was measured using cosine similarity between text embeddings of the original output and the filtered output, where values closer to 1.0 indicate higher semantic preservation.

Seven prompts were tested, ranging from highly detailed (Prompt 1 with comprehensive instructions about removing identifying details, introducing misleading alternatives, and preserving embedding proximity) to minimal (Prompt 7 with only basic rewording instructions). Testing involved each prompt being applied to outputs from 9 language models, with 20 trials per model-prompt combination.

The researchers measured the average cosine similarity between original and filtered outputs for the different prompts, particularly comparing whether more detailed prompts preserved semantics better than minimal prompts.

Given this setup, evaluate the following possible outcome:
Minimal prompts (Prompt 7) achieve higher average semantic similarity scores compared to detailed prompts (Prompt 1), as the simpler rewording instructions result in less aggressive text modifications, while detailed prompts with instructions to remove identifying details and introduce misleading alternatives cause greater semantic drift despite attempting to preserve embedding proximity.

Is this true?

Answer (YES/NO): NO